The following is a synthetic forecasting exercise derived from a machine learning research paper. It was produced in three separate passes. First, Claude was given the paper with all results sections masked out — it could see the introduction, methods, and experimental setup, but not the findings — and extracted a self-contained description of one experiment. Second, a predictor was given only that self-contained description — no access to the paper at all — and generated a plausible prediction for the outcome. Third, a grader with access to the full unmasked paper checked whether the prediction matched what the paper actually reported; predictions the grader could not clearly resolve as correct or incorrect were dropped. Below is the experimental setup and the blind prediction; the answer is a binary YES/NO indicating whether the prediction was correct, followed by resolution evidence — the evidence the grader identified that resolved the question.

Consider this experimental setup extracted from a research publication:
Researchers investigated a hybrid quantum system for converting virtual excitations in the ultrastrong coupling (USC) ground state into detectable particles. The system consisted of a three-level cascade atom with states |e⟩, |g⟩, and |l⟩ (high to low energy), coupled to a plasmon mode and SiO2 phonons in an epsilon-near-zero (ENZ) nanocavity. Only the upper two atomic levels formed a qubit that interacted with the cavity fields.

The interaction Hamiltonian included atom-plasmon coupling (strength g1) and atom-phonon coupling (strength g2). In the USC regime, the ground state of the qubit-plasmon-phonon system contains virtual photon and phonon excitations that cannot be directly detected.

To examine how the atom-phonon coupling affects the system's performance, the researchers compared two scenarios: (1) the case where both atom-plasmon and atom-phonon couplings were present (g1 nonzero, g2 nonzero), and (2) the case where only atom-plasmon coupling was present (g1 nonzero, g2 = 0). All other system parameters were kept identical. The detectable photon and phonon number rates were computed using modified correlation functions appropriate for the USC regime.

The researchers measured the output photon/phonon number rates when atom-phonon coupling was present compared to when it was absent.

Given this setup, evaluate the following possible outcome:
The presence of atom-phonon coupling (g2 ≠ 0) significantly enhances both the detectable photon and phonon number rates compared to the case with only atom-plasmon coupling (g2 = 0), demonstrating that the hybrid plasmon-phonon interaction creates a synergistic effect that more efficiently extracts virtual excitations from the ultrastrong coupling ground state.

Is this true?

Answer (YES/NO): YES